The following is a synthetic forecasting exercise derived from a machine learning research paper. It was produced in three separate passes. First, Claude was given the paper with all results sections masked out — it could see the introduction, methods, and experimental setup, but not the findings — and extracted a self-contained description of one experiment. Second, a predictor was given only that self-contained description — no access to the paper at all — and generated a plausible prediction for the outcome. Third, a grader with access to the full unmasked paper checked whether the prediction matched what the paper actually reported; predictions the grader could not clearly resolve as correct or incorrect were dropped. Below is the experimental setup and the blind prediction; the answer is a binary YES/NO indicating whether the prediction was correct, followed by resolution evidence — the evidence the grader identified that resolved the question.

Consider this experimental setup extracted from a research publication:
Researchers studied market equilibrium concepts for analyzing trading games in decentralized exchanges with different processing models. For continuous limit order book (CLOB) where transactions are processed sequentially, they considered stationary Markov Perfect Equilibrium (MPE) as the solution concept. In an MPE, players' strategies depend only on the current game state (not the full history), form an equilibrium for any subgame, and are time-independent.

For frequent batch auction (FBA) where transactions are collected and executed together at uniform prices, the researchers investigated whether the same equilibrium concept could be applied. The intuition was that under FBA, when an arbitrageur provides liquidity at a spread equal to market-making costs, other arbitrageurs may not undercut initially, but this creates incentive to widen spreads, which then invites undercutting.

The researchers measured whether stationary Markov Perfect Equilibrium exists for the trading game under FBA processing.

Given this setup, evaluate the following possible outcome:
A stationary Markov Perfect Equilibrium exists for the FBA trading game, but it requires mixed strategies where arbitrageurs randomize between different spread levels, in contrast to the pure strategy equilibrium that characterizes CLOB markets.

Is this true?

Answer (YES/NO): NO